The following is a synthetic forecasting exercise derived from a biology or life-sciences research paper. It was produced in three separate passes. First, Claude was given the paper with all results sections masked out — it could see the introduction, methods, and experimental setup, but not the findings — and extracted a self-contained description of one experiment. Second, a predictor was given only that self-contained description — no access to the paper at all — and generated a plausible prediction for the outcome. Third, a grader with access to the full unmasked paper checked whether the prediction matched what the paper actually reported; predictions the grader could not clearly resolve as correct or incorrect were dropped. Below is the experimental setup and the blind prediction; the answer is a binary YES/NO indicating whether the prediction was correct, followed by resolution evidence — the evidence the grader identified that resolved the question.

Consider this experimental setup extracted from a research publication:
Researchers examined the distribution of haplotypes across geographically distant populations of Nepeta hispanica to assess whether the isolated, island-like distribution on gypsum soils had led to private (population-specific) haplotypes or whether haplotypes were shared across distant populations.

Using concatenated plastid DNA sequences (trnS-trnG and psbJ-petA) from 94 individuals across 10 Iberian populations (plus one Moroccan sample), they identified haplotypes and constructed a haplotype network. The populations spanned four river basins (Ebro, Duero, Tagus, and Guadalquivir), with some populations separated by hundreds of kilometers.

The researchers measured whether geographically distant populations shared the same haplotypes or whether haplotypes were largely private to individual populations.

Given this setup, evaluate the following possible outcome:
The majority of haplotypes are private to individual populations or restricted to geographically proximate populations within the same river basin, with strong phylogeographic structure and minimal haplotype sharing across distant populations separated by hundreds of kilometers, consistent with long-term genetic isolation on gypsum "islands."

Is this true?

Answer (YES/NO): NO